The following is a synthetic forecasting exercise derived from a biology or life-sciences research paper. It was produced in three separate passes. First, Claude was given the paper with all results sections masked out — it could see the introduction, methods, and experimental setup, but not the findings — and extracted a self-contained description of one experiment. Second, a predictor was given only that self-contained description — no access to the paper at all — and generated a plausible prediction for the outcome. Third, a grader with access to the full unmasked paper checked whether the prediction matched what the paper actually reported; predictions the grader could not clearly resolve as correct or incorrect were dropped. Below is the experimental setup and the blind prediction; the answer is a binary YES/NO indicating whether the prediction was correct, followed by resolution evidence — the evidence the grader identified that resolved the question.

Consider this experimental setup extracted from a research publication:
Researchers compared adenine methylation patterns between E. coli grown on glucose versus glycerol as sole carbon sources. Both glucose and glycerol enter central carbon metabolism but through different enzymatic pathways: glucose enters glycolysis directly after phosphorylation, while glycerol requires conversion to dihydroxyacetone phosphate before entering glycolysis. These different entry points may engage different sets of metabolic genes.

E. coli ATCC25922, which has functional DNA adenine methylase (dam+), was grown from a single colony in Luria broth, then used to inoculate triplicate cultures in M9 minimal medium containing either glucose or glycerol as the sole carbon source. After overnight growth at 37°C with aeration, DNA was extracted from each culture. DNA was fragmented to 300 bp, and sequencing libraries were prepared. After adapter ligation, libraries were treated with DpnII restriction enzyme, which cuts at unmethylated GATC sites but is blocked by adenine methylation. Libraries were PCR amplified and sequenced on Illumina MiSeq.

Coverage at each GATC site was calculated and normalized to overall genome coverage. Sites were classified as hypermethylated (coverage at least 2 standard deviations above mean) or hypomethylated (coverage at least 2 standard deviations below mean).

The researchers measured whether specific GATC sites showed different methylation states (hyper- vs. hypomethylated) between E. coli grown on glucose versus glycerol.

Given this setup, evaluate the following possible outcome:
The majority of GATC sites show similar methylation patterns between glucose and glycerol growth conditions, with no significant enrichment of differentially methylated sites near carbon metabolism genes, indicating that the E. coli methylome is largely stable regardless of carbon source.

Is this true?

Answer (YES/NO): NO